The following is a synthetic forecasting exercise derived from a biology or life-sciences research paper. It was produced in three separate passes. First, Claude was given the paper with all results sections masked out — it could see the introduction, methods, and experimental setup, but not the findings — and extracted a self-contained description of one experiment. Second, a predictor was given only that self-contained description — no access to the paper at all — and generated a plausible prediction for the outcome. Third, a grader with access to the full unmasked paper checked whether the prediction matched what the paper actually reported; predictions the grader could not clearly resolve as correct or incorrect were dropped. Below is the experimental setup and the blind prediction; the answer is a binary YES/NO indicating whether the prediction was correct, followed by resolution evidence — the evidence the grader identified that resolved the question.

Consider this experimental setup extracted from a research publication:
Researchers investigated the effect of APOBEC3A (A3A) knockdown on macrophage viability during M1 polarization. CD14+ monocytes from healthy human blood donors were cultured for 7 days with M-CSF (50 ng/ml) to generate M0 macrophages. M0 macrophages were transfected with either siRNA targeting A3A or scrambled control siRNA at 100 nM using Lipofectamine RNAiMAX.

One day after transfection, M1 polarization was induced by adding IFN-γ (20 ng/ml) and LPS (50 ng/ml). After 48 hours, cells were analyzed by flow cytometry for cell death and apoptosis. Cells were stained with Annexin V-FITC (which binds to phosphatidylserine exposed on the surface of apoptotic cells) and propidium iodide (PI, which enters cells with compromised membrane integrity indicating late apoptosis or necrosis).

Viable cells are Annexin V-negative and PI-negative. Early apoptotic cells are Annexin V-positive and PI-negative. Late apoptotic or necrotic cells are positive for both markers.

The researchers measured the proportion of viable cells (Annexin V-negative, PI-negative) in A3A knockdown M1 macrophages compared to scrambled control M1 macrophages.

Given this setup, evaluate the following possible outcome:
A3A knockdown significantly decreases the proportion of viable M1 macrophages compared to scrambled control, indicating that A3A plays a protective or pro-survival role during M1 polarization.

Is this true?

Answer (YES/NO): NO